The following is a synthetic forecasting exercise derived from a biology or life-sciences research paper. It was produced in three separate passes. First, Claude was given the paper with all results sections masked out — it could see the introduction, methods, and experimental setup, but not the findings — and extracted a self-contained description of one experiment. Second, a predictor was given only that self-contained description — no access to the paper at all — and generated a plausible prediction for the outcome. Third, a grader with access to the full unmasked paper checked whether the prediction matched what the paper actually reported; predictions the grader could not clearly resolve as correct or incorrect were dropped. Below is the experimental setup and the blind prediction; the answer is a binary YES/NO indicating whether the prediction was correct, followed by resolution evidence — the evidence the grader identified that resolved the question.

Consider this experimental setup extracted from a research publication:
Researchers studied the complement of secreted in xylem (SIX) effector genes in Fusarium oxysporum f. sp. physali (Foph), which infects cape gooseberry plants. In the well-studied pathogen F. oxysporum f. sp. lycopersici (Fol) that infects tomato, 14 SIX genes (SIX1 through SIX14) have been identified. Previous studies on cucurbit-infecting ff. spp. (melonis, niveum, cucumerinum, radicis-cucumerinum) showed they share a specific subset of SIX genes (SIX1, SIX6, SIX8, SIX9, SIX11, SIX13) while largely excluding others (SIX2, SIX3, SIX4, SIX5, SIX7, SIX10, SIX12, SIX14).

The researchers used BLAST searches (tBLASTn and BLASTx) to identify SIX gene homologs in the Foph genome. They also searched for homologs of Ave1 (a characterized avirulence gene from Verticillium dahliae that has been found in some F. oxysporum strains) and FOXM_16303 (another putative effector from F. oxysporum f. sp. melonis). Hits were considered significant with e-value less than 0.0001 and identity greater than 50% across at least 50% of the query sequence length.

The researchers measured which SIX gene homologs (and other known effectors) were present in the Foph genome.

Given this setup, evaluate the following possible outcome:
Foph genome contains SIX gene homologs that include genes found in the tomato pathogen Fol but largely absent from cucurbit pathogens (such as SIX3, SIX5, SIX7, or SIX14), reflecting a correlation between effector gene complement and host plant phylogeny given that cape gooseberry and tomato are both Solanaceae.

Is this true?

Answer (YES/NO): YES